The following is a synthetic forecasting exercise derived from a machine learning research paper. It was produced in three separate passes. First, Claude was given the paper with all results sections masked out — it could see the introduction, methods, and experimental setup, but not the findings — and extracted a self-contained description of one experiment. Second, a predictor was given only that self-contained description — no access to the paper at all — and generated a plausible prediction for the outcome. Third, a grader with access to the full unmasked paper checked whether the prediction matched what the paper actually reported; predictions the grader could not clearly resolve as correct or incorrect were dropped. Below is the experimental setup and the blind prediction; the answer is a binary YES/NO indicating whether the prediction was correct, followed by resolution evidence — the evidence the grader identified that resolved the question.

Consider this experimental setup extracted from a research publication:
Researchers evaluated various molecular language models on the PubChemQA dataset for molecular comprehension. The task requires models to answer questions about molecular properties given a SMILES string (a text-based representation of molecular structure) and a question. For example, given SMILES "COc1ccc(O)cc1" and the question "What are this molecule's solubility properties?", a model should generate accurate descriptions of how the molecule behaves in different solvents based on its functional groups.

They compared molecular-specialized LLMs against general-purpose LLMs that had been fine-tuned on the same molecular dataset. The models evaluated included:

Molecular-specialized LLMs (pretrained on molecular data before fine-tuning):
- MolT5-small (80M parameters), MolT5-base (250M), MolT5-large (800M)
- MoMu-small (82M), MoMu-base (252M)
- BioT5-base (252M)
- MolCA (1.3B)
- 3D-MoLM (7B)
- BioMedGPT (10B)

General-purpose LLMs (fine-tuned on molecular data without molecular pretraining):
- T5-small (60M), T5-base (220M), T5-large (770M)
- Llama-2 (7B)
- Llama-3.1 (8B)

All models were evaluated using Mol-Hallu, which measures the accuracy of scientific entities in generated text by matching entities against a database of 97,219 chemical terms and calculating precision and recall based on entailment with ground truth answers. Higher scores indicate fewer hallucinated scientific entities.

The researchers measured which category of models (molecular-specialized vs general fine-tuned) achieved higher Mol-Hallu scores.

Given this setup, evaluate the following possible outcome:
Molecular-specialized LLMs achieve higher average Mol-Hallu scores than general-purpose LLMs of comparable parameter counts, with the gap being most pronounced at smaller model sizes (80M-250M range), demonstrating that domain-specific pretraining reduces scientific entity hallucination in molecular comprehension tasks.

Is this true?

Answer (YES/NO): NO